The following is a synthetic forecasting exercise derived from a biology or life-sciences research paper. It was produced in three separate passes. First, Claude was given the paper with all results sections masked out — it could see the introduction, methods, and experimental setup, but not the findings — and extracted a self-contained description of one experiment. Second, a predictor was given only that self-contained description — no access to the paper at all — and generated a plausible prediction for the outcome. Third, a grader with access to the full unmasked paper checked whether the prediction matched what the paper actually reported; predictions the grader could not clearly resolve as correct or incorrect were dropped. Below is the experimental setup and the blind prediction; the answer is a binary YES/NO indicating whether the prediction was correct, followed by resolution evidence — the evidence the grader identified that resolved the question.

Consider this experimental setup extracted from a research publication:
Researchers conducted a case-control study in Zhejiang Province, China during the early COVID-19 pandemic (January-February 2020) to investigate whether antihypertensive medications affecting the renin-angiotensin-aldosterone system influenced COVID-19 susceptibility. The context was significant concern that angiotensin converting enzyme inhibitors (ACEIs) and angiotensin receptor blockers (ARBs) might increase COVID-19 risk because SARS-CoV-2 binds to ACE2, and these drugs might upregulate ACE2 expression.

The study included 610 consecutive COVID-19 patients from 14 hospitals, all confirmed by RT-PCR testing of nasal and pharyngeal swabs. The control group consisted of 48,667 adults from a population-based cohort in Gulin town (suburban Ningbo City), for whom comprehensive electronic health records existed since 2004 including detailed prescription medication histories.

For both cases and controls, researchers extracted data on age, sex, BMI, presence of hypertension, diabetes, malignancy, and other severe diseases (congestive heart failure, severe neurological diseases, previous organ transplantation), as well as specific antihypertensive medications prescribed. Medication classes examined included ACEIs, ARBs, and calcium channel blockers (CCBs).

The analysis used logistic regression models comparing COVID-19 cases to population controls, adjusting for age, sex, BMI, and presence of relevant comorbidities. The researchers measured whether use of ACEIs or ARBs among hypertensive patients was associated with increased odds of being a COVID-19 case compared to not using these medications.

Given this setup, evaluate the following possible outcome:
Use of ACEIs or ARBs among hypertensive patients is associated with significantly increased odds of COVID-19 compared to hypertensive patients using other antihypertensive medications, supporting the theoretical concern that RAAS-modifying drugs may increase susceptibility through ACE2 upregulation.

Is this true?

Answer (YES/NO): NO